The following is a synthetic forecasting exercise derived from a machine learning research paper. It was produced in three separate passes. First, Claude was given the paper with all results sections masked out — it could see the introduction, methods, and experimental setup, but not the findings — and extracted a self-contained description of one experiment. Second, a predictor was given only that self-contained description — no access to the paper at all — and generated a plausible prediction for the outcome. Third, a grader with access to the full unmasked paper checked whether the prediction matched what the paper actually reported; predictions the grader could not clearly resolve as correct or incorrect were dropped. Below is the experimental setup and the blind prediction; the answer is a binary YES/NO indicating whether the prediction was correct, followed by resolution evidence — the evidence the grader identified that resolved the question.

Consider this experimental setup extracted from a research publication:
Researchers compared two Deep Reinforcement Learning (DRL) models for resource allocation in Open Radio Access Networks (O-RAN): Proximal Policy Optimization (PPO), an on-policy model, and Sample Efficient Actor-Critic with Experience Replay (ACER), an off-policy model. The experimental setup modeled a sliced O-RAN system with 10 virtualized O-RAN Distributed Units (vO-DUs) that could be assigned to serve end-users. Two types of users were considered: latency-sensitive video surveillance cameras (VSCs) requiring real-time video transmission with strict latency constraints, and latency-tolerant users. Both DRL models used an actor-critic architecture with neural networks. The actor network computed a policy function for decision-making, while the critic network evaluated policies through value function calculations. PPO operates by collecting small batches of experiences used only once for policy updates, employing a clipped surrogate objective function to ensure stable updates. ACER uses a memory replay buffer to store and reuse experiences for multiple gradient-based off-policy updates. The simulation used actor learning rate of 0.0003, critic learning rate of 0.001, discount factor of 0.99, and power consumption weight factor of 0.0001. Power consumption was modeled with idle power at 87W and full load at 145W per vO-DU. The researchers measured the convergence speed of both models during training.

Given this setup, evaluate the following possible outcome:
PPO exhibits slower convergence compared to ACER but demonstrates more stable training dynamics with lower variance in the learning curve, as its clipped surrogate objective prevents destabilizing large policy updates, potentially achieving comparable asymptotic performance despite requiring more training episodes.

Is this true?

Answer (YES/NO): NO